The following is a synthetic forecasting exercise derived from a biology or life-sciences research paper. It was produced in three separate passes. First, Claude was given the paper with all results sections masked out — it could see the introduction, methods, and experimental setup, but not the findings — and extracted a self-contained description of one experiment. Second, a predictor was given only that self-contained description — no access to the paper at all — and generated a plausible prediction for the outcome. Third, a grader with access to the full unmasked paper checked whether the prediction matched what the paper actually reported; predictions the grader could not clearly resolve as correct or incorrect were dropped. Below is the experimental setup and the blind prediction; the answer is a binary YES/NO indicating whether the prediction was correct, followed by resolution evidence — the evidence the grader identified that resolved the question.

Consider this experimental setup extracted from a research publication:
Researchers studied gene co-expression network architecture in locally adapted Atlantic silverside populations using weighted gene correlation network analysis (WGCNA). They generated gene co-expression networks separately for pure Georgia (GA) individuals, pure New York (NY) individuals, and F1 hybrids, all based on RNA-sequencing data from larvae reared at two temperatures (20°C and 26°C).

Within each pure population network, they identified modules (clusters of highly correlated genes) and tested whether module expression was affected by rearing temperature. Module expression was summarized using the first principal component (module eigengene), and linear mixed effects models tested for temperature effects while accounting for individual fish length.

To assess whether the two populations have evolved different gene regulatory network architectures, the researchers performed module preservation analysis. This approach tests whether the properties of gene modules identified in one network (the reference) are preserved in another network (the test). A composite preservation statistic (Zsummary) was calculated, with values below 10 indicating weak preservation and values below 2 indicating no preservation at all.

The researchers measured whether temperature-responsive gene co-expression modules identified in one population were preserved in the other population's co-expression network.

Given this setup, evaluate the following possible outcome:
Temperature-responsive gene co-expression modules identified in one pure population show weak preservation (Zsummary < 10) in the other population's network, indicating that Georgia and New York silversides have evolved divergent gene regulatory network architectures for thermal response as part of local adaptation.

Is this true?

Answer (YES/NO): NO